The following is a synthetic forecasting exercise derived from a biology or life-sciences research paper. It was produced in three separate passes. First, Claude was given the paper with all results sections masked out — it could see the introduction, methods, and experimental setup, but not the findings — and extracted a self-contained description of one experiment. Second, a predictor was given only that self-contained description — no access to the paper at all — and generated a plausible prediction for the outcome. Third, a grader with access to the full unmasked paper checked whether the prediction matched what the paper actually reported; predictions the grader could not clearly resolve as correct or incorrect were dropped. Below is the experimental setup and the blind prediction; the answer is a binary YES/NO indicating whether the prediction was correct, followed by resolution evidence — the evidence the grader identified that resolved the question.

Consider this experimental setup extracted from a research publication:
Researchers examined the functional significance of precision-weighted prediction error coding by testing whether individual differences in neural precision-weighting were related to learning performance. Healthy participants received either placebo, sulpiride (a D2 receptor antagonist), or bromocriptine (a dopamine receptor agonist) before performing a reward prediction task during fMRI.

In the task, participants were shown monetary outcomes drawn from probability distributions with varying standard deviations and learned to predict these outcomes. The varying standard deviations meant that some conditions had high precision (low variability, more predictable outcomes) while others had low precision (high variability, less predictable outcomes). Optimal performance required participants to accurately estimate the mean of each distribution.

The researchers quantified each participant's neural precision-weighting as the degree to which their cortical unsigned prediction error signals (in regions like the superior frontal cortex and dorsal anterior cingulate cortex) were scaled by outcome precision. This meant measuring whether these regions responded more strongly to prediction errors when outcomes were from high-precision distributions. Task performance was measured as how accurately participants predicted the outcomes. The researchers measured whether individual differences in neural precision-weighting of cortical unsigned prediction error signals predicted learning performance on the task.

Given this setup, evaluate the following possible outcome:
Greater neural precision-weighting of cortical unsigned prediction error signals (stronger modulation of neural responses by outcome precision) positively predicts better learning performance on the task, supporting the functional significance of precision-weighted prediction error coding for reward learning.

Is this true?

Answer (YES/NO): YES